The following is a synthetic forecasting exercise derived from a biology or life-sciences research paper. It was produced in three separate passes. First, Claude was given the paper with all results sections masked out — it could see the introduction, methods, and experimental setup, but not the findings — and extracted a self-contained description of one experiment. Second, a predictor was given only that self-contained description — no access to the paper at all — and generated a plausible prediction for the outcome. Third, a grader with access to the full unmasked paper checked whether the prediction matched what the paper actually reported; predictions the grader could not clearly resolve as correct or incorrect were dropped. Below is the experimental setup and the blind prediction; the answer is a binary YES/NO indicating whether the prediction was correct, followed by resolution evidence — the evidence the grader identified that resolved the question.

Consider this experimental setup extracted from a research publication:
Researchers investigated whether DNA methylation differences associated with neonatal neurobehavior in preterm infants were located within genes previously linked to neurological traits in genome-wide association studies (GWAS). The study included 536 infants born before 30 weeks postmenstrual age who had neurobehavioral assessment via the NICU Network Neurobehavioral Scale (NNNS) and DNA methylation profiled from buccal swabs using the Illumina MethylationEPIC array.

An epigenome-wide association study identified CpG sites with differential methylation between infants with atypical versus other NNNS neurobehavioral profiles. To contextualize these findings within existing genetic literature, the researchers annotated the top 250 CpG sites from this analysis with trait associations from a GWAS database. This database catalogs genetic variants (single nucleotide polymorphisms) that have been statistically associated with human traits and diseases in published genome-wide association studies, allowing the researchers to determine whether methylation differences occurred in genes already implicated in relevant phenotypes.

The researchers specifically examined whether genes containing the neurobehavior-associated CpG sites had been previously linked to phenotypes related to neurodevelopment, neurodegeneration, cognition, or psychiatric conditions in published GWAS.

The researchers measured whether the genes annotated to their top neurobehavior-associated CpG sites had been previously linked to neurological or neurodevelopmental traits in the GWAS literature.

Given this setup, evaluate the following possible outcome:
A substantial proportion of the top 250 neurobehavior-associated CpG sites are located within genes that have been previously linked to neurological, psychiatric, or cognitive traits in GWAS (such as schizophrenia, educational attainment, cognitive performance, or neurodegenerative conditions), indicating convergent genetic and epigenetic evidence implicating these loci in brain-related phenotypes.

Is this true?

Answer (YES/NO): YES